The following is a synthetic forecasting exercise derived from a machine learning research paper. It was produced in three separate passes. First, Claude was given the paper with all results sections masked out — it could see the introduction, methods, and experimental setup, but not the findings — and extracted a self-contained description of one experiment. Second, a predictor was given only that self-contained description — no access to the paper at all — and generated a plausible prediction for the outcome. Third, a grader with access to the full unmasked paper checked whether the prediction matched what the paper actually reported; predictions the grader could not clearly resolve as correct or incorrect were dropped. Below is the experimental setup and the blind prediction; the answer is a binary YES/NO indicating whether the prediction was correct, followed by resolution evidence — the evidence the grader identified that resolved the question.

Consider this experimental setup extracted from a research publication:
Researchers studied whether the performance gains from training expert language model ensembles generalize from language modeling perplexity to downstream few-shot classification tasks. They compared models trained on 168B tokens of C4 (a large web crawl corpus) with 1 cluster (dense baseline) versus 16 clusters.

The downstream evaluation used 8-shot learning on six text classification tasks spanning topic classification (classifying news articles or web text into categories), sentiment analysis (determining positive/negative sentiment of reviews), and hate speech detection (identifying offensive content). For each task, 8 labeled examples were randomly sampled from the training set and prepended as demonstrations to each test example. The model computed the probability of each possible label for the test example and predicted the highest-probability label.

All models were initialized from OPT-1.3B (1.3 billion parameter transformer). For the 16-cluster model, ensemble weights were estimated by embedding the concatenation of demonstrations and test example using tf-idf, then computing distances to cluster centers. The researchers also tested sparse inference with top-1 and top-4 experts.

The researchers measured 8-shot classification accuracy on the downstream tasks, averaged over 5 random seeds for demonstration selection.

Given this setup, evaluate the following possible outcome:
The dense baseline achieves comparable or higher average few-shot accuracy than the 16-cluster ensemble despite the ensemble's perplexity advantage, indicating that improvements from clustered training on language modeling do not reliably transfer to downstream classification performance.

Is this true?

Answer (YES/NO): NO